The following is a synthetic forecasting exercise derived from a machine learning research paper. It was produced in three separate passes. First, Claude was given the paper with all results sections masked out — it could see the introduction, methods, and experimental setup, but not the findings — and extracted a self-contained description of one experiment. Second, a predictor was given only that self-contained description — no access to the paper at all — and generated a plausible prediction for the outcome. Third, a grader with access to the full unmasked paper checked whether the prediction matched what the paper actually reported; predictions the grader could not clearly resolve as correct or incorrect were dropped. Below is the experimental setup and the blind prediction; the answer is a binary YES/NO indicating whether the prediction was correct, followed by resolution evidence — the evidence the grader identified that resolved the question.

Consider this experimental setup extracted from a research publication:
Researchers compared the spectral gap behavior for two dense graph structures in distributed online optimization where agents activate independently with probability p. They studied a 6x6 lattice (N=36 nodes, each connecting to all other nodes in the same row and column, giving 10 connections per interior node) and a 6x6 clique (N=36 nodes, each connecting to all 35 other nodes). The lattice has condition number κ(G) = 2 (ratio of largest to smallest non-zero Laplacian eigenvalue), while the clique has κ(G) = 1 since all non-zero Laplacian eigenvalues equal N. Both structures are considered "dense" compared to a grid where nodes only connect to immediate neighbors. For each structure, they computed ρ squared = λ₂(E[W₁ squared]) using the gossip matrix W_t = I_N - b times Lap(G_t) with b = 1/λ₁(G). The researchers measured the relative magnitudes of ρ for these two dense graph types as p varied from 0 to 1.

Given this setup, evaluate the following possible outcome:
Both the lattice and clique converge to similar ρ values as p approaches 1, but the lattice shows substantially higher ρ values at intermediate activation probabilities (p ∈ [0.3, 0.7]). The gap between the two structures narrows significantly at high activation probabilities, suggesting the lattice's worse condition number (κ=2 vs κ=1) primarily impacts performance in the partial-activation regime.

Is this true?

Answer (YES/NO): NO